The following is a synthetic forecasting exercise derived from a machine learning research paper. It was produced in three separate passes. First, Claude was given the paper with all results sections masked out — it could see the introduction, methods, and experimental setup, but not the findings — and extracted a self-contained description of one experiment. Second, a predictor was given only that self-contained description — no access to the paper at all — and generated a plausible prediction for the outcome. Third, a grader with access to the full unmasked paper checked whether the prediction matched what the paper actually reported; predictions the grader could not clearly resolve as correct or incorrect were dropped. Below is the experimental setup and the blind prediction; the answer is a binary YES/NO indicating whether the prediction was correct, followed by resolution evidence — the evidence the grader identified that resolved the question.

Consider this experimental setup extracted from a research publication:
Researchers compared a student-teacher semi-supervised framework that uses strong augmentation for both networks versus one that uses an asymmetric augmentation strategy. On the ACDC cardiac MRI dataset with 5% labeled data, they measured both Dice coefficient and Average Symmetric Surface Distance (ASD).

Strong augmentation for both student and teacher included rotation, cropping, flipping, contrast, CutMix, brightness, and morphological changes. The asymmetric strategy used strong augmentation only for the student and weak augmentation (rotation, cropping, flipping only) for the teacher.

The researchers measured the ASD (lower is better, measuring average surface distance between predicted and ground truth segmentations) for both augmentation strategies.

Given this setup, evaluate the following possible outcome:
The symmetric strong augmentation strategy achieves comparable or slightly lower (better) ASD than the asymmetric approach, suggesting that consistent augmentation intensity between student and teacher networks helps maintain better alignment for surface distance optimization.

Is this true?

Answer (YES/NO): NO